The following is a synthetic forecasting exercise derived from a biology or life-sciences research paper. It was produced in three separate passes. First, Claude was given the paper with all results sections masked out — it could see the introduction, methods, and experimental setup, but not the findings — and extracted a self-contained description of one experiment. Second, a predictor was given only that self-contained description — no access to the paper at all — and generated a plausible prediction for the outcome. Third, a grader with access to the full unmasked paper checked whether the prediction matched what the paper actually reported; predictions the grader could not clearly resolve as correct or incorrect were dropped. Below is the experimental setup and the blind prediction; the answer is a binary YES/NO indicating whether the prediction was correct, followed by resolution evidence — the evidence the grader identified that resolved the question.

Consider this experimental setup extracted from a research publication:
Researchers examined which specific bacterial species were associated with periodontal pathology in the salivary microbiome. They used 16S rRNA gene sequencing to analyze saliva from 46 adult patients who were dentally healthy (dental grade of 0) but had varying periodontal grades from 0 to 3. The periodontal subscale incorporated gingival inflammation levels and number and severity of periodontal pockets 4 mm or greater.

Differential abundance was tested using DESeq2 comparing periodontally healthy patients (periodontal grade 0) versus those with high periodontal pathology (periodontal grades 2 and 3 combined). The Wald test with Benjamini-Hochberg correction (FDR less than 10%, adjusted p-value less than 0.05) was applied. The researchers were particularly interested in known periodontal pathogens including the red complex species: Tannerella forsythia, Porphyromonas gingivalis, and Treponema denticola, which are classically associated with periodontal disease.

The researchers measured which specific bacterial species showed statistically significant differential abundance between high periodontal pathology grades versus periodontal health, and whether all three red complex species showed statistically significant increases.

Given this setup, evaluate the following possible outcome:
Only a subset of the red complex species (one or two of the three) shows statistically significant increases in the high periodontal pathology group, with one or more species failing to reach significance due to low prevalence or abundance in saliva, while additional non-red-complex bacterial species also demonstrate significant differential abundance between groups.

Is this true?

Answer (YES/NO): YES